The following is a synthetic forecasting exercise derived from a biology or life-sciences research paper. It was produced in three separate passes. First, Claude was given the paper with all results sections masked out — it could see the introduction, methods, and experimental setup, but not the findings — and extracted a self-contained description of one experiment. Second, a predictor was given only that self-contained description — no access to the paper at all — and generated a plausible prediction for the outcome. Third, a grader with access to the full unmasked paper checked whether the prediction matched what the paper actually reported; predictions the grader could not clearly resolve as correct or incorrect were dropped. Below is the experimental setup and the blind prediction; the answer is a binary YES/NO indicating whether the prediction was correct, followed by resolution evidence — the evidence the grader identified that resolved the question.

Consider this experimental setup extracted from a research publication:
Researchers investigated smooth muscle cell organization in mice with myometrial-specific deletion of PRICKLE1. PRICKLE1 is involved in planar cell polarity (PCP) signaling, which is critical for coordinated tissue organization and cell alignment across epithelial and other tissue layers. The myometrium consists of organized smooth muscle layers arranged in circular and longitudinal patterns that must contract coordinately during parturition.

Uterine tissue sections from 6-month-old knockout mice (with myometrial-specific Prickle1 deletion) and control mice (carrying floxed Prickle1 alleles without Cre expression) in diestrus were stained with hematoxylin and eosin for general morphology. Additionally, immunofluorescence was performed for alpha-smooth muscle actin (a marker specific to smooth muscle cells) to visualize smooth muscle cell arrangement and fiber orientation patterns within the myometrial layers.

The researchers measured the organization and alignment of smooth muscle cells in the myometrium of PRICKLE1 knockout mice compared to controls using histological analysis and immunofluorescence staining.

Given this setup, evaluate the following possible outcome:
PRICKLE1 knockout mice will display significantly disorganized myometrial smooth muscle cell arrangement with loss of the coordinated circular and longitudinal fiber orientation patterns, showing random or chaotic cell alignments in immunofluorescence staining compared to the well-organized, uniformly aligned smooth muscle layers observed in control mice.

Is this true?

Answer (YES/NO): NO